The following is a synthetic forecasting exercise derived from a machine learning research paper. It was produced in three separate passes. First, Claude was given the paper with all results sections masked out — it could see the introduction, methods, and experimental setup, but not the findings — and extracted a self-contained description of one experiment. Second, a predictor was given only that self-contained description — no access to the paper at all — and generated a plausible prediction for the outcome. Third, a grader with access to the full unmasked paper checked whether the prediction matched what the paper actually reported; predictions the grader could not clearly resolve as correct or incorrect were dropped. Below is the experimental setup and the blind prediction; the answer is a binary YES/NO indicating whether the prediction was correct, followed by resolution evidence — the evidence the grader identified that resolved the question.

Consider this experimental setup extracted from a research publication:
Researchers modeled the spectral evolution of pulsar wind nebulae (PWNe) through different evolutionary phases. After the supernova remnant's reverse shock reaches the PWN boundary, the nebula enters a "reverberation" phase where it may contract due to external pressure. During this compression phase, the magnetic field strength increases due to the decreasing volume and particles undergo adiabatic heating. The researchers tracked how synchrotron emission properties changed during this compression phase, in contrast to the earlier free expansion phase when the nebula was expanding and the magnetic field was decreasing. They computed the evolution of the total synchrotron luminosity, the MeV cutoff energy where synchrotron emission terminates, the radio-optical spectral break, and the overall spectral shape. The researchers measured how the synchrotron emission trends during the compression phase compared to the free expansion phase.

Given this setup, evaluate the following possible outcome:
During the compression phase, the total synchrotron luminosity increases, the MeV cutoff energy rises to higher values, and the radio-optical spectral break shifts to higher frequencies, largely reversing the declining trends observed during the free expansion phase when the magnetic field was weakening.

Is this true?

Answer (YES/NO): YES